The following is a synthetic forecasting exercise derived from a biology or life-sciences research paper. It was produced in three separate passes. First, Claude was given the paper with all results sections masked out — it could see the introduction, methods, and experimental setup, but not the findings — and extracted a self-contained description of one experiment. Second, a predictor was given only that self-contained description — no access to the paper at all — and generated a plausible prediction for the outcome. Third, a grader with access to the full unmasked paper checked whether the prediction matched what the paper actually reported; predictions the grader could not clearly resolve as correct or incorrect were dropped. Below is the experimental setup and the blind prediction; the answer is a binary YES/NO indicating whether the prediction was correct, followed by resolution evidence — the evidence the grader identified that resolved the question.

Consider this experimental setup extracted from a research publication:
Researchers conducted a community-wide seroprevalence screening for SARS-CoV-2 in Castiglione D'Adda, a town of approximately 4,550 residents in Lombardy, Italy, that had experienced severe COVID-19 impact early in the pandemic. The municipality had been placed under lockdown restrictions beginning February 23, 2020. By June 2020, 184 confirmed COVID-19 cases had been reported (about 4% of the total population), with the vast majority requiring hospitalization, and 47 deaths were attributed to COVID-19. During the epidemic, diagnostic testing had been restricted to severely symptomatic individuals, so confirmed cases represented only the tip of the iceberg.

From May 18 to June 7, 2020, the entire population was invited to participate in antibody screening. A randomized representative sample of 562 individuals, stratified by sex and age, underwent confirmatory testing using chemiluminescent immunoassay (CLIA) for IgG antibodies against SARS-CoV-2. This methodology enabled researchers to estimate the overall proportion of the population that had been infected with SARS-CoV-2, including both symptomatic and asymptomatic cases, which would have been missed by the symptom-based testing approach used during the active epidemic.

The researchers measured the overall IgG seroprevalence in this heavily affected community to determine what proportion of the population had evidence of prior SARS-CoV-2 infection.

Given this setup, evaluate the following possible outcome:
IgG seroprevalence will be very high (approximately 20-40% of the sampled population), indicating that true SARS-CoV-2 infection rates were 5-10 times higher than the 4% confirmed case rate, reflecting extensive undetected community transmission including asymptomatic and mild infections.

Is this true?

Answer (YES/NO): YES